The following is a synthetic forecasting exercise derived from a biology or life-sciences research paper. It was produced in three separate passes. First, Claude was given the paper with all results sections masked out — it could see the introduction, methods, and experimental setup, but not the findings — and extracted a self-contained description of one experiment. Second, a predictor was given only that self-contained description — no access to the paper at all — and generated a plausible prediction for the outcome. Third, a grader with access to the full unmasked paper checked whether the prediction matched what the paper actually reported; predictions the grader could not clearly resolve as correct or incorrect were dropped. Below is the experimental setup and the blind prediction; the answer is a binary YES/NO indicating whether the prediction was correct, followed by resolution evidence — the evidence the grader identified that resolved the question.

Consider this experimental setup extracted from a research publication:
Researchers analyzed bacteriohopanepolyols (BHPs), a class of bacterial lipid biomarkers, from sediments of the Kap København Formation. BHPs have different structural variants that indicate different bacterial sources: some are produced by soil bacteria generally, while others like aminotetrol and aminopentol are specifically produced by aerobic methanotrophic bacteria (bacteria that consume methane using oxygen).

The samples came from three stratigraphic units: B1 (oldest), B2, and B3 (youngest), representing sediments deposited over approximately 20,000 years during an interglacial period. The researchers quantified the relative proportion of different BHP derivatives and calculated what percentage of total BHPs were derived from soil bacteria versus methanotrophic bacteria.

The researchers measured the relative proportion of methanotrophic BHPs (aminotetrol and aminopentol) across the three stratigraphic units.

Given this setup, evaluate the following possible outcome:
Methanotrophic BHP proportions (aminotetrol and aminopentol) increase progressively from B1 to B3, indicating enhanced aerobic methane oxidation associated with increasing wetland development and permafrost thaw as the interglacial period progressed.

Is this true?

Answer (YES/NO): NO